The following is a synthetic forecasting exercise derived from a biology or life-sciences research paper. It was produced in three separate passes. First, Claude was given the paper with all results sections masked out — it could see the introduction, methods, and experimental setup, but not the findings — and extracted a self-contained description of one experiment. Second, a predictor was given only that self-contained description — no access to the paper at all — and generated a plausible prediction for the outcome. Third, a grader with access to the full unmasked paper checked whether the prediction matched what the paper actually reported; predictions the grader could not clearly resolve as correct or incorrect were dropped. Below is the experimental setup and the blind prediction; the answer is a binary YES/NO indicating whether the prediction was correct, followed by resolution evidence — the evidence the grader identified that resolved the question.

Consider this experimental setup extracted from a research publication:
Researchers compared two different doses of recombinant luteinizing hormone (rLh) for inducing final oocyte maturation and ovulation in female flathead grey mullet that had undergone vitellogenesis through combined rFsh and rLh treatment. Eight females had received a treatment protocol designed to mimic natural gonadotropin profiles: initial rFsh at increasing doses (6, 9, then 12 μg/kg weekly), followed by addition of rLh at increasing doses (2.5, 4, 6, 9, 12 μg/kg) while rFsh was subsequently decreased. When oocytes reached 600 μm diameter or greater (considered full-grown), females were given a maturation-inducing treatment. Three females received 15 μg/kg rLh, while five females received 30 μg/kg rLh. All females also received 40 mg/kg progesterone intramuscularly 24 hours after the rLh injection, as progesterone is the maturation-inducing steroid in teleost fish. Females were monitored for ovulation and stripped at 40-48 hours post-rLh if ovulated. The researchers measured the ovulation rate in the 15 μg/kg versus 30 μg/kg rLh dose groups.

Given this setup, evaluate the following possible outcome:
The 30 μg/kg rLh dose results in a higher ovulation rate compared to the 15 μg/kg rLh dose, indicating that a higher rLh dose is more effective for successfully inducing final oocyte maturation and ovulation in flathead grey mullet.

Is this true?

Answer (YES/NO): YES